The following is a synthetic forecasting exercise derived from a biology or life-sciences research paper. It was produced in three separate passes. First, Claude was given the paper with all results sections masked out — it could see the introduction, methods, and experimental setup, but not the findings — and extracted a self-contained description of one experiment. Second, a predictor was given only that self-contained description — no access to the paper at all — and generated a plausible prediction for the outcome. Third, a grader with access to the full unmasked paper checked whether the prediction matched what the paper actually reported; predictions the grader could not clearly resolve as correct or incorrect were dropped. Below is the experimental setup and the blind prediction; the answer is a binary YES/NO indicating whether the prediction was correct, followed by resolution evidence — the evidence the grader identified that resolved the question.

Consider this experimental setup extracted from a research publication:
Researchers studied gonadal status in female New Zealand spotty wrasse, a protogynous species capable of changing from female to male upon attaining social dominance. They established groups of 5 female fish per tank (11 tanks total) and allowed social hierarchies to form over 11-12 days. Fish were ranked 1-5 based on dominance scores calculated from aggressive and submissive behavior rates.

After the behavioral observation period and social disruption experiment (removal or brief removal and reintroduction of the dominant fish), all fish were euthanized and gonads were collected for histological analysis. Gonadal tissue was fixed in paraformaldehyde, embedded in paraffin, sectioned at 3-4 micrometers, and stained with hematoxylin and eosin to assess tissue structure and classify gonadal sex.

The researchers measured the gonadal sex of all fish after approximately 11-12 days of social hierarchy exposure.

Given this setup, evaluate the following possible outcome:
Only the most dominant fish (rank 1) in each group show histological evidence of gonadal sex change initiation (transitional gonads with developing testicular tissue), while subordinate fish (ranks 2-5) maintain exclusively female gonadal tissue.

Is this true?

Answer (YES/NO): NO